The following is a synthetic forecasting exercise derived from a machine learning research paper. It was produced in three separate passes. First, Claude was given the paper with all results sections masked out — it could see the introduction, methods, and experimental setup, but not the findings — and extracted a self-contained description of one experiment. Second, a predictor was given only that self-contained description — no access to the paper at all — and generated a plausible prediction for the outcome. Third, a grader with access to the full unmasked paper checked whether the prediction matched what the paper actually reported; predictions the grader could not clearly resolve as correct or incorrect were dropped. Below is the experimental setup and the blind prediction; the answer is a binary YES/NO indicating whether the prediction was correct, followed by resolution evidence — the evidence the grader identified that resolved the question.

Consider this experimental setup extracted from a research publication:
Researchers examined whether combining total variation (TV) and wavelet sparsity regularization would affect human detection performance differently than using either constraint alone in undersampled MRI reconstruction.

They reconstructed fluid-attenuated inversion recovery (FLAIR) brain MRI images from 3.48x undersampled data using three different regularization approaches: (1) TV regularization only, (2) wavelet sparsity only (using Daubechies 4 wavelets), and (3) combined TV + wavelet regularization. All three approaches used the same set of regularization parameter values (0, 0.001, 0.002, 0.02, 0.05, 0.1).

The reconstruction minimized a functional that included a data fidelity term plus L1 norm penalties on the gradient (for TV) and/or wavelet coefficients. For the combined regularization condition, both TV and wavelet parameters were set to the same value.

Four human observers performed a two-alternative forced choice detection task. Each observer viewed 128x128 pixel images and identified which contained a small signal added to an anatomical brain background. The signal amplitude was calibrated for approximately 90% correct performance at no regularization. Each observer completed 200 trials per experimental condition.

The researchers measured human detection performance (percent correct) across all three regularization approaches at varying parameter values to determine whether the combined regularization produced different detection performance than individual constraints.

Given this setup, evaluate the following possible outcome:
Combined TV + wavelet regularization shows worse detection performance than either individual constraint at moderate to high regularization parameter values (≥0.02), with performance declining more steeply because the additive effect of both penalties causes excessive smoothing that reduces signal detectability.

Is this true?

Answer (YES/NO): NO